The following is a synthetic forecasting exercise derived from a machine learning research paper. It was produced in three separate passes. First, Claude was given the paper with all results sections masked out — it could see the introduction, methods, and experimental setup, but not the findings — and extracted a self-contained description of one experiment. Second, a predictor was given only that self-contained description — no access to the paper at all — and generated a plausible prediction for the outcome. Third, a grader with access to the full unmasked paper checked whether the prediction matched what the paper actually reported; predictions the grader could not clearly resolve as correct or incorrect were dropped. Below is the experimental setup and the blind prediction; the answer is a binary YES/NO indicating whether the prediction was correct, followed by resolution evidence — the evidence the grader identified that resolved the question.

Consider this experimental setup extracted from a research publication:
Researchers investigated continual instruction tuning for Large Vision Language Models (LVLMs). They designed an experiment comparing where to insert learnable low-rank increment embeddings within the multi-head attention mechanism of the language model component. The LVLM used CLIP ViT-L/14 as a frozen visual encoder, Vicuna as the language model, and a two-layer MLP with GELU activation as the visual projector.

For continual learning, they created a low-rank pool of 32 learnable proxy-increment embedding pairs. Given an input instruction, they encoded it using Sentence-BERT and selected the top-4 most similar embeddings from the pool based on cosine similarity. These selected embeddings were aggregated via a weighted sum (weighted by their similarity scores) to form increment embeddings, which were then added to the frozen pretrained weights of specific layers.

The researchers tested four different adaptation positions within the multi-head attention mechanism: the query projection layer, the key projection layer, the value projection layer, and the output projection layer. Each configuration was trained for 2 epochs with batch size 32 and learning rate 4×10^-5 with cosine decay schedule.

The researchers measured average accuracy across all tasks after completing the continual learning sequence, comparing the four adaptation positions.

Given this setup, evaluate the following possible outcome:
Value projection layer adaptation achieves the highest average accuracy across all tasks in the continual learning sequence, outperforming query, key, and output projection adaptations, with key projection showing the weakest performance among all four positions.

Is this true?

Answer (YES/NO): NO